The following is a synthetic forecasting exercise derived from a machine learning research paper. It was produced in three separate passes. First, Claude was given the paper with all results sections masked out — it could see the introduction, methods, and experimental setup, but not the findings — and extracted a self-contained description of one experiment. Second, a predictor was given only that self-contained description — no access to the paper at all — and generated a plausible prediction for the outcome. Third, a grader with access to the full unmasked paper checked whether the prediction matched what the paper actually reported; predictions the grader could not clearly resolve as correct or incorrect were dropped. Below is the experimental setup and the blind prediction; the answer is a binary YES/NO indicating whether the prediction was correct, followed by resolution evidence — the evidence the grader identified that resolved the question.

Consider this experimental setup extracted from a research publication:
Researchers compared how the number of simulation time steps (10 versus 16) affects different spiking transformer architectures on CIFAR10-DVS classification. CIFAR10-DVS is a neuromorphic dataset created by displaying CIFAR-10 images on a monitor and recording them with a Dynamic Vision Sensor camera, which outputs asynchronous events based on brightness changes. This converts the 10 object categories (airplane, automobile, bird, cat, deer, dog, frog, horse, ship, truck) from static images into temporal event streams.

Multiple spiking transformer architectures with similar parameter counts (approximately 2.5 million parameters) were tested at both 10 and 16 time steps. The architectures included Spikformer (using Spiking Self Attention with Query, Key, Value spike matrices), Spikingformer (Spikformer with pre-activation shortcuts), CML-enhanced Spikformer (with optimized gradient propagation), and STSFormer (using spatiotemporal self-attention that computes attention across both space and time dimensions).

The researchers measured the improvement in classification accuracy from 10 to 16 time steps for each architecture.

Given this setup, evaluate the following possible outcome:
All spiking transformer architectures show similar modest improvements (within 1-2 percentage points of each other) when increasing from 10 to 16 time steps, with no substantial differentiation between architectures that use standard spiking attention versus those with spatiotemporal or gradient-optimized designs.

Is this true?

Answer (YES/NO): YES